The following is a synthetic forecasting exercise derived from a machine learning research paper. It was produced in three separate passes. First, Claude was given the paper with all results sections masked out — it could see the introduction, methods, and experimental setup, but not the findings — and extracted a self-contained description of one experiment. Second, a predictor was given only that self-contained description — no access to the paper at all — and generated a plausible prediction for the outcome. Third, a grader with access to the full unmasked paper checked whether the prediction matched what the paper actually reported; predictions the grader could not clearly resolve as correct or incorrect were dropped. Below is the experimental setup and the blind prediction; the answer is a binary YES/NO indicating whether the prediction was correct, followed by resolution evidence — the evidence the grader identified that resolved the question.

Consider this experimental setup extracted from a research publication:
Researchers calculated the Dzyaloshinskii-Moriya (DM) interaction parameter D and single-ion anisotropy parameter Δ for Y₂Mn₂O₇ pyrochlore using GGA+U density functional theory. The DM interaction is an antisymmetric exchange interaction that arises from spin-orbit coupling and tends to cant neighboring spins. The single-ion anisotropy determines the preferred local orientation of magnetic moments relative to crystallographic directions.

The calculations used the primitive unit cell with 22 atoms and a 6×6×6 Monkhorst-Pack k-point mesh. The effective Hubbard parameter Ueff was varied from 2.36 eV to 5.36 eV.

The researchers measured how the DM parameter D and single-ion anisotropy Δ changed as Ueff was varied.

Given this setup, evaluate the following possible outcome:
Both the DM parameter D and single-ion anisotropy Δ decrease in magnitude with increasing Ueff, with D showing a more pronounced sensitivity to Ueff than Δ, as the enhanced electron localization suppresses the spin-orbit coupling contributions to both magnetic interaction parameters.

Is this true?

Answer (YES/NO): NO